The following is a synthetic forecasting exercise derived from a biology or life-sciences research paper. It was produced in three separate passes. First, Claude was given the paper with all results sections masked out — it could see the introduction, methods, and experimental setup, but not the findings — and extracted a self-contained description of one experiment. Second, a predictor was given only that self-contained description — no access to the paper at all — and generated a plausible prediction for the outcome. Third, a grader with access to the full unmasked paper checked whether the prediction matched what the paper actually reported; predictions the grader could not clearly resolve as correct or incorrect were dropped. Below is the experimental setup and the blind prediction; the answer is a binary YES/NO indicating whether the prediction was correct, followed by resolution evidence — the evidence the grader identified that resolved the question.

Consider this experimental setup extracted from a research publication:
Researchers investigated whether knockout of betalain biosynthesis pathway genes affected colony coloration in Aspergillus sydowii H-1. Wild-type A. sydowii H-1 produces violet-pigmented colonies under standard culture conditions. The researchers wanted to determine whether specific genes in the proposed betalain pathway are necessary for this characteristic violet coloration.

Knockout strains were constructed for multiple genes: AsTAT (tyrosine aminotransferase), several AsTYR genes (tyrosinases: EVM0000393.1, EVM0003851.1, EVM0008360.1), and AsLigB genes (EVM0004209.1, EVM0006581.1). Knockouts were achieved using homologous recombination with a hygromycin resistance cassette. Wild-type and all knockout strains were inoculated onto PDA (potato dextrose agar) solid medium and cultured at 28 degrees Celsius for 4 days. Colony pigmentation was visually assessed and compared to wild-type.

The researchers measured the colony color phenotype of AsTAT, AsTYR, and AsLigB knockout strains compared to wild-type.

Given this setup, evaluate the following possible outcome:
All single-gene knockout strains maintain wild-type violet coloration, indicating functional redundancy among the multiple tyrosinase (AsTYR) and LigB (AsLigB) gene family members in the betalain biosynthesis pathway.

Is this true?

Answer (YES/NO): NO